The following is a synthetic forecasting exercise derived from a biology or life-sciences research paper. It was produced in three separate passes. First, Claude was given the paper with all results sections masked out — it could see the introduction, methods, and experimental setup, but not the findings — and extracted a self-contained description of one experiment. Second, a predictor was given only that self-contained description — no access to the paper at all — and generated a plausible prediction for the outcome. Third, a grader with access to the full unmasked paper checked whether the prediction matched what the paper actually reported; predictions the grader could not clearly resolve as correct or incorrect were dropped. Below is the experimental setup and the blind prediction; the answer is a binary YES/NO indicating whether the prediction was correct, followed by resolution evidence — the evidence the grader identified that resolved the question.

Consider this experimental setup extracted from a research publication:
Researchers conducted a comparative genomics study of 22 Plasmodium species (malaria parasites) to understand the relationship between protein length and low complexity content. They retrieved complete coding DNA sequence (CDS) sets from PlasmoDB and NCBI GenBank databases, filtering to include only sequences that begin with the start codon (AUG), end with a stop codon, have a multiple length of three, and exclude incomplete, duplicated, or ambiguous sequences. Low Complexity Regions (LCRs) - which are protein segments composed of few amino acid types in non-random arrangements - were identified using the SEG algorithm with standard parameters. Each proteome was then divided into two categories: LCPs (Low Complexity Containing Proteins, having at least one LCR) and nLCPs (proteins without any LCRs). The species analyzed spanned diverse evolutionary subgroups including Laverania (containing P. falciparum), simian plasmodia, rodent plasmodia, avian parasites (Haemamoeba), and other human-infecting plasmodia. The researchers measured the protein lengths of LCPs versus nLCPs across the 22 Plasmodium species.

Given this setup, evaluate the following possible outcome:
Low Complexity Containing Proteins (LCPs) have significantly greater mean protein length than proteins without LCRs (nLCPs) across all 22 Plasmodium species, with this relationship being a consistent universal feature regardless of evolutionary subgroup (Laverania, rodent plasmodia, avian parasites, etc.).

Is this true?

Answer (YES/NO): YES